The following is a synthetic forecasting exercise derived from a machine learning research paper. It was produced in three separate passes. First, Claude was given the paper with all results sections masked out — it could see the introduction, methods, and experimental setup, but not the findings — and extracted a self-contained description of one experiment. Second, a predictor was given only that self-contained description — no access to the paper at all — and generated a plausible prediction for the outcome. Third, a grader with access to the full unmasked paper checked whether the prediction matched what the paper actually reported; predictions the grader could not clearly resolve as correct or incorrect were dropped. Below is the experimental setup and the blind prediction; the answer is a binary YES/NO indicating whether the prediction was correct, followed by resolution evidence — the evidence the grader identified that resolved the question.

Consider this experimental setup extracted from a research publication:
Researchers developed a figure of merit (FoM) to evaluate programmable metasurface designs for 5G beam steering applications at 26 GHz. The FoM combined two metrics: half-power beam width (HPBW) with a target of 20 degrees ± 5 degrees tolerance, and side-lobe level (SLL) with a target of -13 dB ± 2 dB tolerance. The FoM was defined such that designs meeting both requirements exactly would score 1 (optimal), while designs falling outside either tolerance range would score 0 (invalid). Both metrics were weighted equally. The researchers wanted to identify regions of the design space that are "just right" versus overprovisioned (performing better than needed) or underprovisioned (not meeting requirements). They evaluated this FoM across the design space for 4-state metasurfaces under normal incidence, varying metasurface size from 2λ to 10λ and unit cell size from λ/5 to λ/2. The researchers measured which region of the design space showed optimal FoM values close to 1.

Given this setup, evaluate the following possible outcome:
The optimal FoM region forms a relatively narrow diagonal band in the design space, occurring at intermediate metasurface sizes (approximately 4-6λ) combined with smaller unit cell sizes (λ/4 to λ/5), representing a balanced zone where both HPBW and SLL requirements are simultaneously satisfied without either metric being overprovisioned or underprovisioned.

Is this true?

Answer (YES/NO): NO